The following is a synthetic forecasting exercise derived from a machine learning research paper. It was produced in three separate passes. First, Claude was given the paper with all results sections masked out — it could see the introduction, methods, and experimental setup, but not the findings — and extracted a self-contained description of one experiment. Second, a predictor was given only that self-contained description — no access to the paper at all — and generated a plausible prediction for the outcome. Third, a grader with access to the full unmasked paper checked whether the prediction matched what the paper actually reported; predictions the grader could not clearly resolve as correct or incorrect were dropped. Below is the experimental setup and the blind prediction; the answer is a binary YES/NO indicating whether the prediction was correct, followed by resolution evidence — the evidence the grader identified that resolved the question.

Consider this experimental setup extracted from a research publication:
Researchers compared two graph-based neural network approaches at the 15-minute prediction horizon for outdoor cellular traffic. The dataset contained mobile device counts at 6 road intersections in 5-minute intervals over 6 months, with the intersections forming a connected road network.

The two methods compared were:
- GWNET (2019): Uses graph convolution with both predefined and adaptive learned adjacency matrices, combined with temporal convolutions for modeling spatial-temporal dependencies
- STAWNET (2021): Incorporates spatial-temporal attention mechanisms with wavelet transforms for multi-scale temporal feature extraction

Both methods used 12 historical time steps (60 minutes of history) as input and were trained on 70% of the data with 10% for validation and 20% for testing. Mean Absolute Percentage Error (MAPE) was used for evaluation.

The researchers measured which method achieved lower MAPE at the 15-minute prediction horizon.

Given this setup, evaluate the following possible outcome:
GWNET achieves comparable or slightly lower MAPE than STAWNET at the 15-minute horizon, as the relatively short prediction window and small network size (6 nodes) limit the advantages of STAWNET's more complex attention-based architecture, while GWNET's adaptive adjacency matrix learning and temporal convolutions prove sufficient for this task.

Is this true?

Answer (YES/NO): YES